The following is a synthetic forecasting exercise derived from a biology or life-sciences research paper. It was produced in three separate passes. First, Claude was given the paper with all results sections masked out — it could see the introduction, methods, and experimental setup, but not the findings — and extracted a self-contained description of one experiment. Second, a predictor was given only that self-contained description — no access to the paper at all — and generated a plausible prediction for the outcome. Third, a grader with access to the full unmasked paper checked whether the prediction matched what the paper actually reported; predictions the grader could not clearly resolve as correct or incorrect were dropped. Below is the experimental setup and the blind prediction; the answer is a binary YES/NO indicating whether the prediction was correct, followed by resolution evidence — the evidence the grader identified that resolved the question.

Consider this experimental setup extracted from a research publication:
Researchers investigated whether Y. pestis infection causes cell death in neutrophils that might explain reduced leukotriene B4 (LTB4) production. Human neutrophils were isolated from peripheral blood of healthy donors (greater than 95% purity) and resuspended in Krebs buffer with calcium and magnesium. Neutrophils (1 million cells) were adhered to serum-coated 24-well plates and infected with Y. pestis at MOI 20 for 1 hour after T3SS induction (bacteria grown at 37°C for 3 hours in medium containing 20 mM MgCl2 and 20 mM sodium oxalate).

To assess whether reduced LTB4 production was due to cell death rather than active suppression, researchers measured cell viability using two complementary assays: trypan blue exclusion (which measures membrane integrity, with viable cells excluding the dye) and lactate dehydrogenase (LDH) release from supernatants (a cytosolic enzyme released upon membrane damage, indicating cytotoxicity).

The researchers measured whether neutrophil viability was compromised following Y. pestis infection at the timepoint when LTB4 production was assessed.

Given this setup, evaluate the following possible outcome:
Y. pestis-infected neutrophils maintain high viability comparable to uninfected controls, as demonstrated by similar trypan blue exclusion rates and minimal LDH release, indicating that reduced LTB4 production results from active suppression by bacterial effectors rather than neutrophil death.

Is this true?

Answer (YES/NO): YES